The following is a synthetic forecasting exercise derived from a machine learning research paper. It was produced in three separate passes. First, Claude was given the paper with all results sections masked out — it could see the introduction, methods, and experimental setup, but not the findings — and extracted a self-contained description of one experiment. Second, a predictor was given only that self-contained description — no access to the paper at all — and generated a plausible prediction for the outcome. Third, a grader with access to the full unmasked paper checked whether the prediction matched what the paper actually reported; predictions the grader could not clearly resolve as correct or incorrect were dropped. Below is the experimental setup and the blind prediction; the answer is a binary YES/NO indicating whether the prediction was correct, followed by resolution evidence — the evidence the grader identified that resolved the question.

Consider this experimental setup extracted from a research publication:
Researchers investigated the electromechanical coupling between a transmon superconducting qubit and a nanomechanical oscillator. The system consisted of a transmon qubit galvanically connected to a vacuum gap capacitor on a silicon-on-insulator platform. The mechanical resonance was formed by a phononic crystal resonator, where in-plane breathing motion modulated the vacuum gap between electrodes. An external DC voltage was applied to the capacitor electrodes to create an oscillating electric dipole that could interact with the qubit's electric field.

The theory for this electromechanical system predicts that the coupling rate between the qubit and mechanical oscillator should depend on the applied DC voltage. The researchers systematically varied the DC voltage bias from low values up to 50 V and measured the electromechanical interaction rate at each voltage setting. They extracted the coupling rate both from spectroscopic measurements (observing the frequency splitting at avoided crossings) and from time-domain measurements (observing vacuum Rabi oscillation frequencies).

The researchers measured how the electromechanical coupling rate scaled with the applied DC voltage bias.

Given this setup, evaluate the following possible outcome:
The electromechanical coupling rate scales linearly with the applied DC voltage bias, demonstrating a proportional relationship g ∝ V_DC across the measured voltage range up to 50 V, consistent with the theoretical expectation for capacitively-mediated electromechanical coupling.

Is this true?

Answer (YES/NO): YES